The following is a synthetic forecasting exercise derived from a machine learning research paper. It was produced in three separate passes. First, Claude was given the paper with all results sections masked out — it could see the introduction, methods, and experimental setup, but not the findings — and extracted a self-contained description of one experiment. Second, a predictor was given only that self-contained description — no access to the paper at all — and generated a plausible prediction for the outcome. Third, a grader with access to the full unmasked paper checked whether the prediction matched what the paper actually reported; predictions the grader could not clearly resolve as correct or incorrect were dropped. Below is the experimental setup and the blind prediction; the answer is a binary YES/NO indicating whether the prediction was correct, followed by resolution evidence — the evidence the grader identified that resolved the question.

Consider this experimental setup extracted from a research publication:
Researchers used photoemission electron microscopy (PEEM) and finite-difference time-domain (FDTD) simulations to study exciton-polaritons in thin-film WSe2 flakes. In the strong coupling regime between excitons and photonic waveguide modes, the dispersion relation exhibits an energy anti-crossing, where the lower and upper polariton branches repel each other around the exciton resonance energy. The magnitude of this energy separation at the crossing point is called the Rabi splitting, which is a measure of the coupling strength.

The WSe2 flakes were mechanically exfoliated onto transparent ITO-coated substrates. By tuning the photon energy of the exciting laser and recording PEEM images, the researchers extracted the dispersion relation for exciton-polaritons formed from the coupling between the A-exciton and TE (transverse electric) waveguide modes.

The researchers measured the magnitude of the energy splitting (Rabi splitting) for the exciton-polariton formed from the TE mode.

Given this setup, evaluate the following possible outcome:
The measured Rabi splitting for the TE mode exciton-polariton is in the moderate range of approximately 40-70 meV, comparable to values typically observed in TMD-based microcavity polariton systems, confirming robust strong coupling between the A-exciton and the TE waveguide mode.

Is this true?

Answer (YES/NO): NO